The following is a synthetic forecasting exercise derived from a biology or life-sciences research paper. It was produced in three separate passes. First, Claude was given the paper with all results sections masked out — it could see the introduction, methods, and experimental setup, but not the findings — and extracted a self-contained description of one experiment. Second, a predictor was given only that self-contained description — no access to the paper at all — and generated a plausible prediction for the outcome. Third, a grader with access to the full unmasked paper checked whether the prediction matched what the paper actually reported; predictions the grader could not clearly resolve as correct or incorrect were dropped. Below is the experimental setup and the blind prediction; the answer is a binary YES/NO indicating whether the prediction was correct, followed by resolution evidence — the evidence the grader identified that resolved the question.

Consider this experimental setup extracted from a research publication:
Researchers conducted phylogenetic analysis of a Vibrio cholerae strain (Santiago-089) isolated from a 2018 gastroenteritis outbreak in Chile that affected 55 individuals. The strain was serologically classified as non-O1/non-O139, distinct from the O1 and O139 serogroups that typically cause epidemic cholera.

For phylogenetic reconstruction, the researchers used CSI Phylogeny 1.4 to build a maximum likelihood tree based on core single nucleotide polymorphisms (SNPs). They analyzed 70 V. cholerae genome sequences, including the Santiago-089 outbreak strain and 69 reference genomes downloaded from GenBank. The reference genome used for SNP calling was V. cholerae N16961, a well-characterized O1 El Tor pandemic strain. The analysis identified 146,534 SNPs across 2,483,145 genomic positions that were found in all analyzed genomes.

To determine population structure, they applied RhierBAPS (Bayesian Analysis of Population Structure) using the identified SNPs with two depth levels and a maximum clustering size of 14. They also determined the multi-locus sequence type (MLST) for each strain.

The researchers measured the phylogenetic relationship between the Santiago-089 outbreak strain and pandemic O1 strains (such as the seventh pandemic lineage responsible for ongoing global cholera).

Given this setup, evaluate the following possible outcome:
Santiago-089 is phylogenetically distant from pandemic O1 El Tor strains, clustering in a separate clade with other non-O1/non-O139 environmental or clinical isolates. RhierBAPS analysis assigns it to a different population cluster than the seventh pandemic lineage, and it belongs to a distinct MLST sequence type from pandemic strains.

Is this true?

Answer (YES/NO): YES